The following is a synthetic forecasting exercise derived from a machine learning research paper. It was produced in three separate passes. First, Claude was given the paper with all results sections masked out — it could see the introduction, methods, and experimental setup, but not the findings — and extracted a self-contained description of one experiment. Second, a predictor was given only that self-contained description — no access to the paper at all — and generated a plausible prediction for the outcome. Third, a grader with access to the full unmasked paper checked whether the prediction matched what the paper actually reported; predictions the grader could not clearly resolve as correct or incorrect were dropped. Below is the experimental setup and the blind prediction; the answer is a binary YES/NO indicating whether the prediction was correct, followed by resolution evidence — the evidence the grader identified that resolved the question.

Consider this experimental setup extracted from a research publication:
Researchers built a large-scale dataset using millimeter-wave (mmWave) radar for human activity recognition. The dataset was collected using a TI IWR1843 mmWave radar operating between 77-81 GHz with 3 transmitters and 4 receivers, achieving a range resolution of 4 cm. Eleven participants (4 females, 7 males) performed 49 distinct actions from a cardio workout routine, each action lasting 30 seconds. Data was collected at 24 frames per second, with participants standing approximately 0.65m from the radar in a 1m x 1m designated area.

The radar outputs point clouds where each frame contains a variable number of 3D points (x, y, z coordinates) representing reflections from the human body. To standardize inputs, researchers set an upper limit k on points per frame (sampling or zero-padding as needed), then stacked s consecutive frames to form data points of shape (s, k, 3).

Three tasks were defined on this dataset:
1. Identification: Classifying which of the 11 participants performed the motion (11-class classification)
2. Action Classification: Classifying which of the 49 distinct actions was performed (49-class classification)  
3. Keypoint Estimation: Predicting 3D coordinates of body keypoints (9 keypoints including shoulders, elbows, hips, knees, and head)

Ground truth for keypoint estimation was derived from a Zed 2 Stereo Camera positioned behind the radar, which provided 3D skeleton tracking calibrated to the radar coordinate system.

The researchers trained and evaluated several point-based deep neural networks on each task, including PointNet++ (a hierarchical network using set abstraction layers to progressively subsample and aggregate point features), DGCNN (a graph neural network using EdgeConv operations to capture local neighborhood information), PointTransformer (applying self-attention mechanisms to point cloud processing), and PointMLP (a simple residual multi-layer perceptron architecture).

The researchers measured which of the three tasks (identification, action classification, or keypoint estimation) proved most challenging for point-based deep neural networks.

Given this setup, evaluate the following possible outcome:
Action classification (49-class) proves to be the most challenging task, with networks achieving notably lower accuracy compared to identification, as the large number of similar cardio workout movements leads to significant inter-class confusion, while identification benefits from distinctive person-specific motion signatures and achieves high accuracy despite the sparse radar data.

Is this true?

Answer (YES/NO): YES